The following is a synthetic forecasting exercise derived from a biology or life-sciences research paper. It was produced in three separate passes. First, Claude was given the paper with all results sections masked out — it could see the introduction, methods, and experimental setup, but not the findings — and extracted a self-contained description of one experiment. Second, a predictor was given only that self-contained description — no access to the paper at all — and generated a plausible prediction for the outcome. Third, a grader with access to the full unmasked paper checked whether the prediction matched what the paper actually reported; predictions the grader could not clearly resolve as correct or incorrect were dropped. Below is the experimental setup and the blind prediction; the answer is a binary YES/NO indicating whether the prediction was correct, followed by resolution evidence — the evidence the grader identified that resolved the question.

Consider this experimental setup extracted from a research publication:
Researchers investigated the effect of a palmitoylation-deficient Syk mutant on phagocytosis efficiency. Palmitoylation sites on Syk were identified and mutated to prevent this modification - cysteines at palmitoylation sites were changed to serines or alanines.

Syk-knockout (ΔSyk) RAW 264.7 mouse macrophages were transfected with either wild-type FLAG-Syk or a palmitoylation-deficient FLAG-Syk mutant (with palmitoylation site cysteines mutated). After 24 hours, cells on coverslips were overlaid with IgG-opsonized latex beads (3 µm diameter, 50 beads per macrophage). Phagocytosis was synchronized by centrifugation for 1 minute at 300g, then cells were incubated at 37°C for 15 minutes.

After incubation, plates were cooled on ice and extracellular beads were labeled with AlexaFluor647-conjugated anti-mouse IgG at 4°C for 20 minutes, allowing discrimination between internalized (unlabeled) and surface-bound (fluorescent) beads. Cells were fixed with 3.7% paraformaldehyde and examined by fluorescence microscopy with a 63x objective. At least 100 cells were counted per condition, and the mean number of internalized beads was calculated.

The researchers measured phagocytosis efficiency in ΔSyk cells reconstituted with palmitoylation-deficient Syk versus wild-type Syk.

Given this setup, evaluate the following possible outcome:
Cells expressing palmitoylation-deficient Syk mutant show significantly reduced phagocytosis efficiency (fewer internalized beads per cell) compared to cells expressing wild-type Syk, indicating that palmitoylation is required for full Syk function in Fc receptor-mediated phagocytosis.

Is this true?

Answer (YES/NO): YES